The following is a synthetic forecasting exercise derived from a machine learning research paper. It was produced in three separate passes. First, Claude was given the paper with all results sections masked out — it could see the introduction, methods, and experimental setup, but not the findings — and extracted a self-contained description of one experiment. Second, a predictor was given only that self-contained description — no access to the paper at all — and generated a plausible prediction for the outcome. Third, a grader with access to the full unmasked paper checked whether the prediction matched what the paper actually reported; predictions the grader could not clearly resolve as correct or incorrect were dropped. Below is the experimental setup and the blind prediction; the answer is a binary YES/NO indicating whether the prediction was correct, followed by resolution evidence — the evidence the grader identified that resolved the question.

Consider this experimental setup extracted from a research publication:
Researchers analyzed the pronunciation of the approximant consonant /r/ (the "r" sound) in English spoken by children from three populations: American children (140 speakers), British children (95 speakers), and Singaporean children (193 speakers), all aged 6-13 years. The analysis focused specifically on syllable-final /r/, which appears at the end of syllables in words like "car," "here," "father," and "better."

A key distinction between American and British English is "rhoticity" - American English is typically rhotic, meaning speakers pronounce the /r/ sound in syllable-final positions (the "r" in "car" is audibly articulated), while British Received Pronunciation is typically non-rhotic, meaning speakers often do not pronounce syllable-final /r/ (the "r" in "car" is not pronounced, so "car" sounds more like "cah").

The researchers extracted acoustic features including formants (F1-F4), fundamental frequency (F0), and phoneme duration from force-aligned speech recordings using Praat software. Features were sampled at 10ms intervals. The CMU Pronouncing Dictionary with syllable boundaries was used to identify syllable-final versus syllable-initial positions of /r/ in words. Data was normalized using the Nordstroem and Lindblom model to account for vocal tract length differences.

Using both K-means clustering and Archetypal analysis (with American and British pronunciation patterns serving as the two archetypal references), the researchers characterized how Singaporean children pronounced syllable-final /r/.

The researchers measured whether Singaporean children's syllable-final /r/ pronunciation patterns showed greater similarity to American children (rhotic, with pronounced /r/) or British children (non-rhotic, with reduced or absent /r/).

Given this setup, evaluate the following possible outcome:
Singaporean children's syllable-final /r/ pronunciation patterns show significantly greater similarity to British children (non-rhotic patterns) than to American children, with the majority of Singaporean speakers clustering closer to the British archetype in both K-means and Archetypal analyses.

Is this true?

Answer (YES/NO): YES